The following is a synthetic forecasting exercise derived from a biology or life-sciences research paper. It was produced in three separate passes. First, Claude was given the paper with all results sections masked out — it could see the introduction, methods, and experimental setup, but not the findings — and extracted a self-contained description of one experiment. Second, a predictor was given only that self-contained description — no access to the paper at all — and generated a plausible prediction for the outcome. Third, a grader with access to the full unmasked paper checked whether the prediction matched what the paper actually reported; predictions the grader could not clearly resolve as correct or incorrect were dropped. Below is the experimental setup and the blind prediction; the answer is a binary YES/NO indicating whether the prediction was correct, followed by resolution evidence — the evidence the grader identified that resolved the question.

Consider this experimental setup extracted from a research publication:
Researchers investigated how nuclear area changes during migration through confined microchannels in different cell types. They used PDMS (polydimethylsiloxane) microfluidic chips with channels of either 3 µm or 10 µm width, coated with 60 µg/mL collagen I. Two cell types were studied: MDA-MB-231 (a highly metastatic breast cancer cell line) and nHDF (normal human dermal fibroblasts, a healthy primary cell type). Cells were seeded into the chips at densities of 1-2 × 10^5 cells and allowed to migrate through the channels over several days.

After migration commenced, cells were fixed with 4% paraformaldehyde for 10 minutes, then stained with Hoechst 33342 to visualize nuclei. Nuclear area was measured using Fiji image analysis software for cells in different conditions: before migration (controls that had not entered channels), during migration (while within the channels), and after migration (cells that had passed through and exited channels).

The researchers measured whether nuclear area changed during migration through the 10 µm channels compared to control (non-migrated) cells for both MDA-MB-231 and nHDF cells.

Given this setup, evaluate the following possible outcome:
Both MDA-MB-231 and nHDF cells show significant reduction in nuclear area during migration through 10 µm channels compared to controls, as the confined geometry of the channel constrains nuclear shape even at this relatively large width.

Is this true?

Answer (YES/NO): NO